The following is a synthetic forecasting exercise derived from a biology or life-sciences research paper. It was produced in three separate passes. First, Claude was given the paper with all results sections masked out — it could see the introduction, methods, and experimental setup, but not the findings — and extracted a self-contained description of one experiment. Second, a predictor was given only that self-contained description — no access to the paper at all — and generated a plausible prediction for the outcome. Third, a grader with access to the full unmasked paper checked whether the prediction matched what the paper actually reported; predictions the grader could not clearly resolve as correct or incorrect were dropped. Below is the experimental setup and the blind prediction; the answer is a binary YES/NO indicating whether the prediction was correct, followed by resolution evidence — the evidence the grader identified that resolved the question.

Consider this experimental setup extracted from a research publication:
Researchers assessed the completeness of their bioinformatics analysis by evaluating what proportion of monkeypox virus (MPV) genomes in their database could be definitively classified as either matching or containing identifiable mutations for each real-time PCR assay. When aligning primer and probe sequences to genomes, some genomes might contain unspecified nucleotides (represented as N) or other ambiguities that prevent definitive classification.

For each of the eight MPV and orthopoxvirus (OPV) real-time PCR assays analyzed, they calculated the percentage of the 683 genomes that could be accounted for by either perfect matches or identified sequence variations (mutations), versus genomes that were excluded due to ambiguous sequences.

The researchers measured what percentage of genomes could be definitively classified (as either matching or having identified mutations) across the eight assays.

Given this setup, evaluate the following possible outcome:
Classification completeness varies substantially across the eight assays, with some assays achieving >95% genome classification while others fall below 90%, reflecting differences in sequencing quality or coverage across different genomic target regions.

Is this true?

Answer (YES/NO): NO